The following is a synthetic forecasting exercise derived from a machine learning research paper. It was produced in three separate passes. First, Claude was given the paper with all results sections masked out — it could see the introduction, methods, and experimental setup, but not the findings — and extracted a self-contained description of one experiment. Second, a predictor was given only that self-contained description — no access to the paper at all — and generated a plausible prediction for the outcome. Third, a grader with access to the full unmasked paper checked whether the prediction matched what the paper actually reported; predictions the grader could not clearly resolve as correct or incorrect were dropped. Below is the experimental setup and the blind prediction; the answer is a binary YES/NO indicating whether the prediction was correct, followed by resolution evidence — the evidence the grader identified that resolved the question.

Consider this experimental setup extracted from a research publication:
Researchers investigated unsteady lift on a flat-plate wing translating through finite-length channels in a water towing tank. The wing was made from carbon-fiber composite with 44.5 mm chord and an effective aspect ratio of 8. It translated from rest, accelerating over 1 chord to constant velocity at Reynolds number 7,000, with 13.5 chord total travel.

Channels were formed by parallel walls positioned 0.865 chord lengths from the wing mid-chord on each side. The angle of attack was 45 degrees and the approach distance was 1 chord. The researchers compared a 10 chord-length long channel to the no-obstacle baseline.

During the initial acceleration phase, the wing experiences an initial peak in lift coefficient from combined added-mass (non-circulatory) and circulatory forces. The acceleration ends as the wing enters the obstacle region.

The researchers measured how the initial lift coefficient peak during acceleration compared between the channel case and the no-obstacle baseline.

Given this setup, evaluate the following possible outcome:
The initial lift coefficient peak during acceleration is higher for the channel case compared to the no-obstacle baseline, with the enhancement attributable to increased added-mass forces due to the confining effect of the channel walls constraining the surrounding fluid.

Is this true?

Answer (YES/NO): NO